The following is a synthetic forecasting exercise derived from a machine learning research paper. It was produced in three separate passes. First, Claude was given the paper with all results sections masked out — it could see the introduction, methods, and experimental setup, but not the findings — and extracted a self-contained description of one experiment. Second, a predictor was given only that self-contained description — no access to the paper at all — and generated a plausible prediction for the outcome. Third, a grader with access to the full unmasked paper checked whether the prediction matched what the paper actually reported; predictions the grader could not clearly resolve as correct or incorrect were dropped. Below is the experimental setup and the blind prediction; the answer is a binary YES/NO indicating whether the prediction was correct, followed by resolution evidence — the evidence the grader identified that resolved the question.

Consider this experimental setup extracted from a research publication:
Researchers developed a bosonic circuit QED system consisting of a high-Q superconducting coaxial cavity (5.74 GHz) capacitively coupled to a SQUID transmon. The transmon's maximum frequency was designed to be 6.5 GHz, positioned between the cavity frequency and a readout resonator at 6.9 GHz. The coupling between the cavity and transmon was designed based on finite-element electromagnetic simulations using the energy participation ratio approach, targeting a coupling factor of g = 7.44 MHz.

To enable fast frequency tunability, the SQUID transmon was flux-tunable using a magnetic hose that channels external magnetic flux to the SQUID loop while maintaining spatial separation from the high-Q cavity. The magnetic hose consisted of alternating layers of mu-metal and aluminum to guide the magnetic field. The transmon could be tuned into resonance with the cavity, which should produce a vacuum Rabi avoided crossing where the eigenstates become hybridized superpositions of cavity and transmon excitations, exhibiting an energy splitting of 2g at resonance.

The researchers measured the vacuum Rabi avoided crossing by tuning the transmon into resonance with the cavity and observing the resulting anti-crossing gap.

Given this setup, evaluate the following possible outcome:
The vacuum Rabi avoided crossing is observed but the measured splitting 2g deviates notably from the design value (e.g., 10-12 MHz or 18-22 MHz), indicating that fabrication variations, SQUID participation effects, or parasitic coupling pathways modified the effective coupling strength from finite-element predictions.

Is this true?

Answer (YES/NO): NO